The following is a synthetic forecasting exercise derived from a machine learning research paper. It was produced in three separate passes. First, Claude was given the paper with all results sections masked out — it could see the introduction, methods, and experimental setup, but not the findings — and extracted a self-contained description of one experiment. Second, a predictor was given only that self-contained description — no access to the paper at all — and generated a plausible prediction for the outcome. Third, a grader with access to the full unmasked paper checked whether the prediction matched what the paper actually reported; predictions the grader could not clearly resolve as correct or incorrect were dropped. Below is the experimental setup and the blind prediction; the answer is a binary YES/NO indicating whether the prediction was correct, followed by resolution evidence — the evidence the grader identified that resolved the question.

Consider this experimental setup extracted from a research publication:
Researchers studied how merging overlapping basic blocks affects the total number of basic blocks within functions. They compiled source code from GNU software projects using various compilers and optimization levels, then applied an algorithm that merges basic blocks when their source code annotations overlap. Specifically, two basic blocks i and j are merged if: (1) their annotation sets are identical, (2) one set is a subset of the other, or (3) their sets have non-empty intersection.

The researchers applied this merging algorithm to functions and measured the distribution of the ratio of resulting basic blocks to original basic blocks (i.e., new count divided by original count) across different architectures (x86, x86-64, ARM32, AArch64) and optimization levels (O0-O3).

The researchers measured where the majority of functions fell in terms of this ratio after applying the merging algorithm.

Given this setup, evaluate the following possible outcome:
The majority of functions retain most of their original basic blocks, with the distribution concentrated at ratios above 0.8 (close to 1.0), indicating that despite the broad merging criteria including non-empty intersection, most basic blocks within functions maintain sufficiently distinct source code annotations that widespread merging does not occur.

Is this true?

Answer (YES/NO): NO